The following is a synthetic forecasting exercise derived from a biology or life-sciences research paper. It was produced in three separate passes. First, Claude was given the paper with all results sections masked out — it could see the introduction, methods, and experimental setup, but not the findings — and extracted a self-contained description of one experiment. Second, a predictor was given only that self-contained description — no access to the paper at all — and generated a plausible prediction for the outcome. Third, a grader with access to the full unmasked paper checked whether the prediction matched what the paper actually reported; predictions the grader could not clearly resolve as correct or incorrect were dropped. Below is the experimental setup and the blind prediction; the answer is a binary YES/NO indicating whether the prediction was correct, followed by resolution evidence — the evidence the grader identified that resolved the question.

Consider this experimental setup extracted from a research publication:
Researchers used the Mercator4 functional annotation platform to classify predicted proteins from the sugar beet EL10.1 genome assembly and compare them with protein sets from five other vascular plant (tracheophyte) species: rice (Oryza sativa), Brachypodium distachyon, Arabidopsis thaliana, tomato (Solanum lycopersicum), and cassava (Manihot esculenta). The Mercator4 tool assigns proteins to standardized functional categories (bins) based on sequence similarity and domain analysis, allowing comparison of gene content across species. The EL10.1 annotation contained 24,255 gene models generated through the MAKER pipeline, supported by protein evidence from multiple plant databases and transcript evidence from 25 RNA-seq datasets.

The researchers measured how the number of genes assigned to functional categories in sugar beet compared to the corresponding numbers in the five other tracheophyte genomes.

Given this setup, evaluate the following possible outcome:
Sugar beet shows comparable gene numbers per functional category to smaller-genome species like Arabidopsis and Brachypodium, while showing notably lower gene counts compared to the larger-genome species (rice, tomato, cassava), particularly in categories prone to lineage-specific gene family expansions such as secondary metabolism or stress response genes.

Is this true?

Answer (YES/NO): NO